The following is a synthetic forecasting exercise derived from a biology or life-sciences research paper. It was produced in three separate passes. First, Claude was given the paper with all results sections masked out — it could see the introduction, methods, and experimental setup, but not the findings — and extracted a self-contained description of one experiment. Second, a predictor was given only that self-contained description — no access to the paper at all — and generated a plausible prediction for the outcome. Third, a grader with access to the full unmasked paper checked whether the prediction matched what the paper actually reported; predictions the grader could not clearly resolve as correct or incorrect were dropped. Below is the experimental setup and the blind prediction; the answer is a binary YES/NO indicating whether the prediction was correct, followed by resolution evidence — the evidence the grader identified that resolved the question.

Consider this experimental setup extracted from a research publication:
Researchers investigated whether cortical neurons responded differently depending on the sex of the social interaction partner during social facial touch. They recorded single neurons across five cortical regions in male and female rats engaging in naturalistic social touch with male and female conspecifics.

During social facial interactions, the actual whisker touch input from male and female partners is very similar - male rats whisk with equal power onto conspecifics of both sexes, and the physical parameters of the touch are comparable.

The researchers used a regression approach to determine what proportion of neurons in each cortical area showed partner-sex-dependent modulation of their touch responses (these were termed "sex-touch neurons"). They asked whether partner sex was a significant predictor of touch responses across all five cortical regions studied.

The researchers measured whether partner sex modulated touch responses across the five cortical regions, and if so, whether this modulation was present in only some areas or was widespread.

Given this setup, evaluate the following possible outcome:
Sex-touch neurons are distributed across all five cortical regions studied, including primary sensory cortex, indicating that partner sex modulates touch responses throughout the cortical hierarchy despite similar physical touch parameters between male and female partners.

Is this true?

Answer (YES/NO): YES